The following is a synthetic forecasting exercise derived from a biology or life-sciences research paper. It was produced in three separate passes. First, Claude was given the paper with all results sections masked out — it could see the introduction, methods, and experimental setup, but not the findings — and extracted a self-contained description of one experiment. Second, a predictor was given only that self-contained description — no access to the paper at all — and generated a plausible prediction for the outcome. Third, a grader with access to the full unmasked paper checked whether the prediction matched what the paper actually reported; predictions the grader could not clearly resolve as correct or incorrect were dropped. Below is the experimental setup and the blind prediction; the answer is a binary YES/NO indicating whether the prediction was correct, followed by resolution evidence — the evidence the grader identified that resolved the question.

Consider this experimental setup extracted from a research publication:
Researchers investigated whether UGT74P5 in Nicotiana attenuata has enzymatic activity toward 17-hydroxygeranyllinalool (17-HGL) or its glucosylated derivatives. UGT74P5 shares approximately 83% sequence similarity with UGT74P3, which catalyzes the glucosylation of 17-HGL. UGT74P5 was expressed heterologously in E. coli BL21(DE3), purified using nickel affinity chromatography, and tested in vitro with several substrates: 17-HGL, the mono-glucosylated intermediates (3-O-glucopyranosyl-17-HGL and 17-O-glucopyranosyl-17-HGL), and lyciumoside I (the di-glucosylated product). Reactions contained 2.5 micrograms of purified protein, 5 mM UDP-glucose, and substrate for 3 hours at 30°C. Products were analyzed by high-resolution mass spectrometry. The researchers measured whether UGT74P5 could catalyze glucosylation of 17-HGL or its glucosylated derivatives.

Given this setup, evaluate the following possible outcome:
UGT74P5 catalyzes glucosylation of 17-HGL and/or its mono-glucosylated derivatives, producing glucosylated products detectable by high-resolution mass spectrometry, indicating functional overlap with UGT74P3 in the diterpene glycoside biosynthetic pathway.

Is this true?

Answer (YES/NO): NO